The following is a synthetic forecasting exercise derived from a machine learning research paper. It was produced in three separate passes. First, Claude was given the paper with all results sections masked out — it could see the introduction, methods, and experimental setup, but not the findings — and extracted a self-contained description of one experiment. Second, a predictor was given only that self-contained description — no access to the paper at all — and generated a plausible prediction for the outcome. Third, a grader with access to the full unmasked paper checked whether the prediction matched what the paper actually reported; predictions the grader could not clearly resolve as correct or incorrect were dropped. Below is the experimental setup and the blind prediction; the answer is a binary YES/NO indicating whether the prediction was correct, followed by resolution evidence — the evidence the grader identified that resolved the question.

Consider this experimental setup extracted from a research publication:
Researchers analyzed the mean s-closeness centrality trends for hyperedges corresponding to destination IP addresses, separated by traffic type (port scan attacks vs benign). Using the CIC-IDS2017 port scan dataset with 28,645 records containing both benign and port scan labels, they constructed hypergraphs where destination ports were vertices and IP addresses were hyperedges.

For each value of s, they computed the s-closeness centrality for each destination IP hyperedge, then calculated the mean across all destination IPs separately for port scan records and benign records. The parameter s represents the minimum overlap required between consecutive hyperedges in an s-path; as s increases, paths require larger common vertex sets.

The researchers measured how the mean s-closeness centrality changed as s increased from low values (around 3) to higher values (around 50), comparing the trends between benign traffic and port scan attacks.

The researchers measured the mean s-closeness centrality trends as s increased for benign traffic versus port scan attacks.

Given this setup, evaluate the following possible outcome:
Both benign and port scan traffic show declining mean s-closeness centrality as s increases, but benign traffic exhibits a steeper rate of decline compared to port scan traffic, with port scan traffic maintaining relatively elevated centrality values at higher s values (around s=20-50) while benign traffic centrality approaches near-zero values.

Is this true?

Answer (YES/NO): NO